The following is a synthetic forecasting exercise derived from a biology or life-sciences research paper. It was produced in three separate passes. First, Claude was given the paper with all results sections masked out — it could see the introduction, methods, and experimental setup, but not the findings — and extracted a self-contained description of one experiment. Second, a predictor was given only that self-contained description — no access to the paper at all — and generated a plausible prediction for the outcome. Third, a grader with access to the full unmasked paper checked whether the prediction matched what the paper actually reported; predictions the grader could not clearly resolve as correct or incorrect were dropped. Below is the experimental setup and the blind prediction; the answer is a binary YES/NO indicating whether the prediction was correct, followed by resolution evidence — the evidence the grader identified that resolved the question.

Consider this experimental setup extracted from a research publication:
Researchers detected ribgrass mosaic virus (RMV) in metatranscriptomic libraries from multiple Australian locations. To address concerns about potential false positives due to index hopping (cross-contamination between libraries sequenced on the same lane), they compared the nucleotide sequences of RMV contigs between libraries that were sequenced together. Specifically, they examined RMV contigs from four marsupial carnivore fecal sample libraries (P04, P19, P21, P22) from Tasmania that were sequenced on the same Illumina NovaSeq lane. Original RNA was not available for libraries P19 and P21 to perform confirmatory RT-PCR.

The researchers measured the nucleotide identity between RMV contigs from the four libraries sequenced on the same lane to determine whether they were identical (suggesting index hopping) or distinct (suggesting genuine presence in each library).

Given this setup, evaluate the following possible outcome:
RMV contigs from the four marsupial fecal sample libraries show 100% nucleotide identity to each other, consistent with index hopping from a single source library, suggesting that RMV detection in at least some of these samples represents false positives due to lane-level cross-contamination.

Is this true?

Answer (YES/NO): NO